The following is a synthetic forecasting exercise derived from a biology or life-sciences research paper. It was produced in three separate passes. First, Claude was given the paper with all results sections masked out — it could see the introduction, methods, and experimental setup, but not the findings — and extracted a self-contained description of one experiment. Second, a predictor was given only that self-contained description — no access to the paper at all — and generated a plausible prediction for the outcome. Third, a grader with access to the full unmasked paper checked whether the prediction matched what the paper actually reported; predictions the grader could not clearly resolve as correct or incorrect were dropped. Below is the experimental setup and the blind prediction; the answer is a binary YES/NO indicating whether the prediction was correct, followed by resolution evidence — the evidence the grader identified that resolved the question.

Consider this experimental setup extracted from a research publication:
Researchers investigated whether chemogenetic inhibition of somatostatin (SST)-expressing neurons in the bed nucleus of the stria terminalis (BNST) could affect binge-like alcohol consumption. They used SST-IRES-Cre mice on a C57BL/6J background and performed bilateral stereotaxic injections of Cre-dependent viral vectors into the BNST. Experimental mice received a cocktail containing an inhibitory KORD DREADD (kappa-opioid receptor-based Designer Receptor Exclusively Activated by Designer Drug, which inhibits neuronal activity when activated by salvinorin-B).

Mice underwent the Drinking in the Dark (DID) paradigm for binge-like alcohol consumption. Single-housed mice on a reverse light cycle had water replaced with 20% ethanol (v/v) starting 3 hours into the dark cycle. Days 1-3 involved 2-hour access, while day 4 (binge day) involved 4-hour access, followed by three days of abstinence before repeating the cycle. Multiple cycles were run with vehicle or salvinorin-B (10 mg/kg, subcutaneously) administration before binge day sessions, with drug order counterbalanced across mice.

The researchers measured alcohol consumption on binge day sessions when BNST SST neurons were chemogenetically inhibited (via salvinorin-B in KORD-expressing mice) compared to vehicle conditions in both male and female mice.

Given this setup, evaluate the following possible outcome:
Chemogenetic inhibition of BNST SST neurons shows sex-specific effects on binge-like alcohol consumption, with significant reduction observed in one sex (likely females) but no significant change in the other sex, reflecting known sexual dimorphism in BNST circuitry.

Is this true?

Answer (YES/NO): YES